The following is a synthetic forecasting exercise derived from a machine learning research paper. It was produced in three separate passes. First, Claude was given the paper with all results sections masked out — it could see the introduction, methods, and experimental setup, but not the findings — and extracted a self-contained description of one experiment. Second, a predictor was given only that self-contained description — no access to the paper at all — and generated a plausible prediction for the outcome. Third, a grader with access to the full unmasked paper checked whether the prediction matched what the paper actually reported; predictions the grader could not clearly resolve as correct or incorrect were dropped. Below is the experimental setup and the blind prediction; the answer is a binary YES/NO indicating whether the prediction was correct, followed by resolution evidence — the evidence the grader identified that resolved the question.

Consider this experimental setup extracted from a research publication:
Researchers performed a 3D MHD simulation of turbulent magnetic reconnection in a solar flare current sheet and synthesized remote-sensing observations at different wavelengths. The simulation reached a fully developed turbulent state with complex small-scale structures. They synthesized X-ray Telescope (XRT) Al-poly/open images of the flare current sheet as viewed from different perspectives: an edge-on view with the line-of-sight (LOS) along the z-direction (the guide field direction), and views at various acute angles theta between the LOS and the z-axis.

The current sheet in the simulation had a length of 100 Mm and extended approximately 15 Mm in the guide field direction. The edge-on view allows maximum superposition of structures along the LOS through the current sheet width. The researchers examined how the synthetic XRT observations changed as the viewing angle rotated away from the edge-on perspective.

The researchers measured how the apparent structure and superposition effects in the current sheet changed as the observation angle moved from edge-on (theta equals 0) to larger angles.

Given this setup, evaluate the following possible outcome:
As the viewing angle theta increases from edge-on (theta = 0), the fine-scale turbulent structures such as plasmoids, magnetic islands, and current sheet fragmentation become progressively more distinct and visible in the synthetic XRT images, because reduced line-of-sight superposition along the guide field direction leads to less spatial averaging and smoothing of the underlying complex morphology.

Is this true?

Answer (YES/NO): YES